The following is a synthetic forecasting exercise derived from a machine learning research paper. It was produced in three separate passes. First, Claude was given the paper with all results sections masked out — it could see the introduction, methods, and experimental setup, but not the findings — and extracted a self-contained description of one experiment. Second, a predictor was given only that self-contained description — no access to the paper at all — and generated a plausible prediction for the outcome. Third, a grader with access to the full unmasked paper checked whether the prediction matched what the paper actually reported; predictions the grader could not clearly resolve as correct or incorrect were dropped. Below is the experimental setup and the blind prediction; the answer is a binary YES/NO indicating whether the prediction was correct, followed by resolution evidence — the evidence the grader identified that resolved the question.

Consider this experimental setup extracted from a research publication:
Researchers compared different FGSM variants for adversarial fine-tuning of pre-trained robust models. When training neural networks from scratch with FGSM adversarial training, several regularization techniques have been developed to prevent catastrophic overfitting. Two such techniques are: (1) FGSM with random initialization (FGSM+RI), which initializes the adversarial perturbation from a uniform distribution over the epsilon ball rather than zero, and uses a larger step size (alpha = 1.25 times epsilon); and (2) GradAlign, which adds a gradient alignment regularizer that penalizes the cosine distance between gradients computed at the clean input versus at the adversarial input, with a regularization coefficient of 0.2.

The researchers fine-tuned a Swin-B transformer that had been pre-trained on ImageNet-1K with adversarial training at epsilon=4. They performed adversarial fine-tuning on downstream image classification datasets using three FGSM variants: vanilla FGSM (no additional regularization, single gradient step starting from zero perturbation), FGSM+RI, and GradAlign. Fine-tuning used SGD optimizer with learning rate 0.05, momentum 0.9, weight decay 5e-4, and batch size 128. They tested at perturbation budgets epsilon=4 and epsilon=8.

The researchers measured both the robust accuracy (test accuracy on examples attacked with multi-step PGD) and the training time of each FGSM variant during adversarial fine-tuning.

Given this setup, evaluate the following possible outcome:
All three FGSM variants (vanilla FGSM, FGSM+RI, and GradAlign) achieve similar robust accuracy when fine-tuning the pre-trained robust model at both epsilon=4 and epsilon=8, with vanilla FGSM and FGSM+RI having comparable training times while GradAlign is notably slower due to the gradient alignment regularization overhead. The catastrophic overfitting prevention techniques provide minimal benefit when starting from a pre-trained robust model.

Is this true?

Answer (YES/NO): NO